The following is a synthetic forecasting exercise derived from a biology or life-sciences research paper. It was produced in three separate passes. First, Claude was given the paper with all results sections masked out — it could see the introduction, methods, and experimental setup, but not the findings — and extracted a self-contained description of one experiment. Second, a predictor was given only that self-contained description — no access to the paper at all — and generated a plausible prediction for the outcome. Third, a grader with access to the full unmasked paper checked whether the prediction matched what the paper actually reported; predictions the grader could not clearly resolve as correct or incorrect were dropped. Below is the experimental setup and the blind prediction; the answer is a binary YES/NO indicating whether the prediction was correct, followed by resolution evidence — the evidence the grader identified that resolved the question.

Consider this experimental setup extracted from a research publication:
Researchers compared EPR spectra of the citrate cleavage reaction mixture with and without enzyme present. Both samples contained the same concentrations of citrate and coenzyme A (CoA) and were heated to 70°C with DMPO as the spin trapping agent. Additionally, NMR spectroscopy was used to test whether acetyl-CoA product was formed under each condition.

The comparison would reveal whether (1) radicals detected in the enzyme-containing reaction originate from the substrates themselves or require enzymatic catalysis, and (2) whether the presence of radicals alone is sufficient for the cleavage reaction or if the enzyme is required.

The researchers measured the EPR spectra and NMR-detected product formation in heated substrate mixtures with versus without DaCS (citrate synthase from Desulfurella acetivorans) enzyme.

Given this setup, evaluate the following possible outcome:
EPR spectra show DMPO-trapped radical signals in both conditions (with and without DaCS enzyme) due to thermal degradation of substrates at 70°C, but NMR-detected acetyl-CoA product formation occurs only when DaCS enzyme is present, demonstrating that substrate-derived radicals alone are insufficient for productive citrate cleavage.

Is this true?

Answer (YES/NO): YES